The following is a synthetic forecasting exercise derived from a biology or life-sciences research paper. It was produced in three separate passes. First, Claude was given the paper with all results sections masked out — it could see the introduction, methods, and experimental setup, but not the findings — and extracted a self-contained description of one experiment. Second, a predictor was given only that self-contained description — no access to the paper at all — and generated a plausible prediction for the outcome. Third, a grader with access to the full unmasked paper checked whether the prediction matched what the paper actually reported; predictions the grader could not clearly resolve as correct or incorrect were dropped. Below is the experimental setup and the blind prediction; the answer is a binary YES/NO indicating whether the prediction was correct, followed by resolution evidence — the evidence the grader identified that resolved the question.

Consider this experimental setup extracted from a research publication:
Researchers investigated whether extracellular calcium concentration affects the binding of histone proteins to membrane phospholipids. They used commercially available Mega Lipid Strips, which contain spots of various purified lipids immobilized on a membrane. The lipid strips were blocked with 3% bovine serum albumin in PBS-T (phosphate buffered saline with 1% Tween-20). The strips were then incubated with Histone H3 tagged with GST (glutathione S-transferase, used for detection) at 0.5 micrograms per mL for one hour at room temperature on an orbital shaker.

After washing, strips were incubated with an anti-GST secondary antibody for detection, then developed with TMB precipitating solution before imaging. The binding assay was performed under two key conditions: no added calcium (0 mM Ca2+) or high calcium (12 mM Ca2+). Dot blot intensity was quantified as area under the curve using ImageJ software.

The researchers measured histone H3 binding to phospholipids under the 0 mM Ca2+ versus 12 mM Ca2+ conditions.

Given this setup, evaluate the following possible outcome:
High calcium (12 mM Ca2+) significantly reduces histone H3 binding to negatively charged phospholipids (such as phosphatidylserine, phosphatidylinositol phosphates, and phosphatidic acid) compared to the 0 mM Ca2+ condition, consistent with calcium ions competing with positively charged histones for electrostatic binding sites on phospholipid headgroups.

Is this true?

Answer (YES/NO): YES